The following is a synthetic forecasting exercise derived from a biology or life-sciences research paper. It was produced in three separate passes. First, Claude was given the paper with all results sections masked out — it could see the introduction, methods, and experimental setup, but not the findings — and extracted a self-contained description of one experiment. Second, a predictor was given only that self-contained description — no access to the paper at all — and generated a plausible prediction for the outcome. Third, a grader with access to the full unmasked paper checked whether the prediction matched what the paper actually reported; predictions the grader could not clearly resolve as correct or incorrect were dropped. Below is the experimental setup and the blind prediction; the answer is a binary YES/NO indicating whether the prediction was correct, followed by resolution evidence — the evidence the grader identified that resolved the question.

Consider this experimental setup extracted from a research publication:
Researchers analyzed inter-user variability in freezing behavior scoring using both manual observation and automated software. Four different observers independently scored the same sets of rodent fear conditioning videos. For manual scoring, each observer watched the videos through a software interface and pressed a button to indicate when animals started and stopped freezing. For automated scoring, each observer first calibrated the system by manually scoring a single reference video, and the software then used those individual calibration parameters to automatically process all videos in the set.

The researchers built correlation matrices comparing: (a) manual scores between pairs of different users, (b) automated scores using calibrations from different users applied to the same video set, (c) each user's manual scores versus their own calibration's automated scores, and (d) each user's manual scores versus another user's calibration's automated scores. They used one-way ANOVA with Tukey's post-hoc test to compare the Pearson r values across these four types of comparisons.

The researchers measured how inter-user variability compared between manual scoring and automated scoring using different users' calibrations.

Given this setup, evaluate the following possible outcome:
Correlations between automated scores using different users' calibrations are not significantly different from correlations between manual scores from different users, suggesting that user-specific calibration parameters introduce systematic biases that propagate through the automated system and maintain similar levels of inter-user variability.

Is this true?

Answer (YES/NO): YES